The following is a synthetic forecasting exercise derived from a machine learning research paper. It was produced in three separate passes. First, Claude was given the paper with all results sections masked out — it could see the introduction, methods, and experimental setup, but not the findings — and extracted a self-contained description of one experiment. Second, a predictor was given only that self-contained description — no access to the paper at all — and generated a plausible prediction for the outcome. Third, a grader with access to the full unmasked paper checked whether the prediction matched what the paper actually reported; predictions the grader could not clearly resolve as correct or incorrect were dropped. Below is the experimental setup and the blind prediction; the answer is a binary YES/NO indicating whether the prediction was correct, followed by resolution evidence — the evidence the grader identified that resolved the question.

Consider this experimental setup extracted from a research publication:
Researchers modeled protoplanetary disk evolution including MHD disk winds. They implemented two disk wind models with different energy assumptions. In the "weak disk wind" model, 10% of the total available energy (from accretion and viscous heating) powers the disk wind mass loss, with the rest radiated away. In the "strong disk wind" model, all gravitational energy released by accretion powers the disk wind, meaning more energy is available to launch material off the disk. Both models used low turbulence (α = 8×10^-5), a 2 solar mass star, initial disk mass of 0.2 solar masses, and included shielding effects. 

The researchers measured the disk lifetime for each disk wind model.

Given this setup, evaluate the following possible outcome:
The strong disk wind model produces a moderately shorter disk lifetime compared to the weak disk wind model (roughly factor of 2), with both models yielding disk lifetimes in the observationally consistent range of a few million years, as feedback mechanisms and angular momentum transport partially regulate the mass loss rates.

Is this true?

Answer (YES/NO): NO